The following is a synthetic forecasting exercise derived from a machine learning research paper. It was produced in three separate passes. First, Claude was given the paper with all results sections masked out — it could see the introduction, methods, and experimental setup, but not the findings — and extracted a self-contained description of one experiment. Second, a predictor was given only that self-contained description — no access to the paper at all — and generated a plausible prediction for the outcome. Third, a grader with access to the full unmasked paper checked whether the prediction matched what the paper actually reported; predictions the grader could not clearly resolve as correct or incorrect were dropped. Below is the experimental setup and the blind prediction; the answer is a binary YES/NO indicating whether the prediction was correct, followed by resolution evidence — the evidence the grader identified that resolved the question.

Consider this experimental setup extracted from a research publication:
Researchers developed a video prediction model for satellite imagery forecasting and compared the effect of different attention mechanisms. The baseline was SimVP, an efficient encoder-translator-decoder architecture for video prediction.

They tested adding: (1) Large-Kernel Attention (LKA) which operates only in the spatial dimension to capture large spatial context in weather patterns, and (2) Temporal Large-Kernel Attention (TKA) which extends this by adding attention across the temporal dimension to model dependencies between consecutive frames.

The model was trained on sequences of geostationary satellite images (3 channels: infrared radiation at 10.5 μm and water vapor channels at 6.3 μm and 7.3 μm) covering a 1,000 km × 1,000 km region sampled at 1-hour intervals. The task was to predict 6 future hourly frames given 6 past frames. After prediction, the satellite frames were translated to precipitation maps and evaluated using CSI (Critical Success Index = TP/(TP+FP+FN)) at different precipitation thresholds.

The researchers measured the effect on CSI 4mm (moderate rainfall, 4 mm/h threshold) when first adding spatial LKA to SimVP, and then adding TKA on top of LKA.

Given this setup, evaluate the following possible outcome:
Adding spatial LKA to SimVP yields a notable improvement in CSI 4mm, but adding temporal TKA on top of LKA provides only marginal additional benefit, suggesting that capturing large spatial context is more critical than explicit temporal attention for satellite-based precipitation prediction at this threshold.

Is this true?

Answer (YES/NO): NO